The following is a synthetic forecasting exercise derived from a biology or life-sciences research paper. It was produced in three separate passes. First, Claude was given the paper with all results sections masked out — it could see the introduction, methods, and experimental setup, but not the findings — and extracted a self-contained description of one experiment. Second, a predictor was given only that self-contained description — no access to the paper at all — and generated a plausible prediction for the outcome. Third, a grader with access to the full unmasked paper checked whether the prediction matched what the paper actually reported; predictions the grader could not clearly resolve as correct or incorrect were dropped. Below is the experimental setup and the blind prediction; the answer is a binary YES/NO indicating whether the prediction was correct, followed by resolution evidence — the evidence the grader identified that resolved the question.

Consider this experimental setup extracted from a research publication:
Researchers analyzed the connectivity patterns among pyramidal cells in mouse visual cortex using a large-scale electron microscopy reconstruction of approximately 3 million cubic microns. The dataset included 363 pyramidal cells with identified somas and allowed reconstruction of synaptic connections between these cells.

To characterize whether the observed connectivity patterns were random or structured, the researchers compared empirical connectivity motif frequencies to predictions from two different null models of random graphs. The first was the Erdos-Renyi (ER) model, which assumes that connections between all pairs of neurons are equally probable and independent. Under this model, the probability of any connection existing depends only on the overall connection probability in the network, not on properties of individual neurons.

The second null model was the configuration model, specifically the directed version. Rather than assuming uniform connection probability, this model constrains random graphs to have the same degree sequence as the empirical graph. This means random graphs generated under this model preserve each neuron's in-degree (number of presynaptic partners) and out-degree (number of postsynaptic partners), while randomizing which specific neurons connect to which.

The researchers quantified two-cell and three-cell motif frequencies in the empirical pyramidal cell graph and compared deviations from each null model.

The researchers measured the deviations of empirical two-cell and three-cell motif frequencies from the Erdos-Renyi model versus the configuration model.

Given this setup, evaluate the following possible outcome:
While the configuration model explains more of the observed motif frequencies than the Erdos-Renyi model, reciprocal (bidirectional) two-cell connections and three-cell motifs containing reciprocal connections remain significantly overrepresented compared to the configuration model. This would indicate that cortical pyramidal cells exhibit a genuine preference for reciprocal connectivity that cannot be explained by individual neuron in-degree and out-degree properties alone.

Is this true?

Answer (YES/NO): YES